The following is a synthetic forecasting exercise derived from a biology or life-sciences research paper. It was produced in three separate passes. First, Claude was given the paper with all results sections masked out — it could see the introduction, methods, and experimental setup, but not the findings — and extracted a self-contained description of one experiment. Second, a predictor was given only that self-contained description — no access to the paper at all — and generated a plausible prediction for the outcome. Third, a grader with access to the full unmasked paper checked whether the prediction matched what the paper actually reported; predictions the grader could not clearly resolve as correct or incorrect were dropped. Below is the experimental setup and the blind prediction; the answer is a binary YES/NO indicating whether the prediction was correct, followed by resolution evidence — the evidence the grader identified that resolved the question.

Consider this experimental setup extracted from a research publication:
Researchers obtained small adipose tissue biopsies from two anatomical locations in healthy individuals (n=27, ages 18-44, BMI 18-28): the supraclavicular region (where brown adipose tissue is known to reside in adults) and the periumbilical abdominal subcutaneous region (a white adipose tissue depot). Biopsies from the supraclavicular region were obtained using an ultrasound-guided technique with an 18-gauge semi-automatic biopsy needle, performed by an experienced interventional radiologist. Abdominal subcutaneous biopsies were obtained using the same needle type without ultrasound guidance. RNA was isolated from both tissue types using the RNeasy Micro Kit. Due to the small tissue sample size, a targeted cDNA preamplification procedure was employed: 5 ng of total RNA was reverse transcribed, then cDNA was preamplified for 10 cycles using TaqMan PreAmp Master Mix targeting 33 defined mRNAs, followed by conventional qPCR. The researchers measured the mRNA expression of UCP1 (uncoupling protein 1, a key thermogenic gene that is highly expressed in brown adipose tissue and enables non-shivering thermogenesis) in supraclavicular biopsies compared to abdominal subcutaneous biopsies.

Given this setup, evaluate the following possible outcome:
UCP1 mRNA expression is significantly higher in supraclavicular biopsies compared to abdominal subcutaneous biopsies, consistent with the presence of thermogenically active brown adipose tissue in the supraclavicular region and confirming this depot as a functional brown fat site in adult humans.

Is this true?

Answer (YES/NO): NO